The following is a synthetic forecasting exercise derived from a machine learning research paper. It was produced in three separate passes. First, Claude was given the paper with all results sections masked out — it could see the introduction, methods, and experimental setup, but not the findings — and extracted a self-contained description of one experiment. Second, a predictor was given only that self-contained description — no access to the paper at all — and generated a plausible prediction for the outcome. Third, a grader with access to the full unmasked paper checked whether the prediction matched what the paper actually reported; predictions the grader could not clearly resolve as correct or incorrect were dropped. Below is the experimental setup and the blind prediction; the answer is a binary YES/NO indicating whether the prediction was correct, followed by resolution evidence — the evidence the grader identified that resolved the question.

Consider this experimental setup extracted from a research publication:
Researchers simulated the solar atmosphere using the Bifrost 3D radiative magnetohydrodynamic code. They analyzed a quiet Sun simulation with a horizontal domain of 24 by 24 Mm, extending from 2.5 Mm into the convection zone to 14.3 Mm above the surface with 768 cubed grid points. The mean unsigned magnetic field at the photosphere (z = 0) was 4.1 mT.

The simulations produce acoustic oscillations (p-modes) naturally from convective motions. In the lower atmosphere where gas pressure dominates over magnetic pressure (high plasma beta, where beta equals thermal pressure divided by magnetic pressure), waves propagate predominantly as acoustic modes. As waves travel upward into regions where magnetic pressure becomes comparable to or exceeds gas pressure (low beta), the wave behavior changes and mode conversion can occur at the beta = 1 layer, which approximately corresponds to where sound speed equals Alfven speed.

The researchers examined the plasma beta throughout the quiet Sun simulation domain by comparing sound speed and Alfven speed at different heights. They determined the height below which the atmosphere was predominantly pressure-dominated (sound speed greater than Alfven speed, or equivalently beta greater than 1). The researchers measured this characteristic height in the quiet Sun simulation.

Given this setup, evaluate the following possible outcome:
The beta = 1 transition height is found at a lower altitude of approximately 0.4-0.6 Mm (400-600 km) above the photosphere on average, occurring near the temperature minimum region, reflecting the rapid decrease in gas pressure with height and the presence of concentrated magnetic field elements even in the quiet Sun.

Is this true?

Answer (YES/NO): NO